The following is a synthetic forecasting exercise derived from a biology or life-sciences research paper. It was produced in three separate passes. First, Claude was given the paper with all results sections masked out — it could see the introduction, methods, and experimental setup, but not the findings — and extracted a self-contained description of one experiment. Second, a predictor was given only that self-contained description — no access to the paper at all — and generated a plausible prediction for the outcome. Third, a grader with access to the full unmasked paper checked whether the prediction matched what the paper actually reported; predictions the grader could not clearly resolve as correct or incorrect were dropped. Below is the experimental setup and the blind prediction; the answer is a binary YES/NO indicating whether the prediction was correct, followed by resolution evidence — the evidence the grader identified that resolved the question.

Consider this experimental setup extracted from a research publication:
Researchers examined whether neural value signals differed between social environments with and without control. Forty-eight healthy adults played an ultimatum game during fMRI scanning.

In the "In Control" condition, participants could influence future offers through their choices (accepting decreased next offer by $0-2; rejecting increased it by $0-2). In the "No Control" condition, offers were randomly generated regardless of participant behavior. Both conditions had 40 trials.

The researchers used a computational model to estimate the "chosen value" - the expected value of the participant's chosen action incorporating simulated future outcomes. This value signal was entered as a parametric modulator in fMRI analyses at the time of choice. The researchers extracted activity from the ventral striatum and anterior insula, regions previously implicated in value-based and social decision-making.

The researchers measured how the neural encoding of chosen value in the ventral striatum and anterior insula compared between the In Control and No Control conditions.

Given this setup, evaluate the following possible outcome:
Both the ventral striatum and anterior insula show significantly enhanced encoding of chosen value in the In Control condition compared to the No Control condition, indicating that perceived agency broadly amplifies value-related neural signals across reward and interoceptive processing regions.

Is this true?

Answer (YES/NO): YES